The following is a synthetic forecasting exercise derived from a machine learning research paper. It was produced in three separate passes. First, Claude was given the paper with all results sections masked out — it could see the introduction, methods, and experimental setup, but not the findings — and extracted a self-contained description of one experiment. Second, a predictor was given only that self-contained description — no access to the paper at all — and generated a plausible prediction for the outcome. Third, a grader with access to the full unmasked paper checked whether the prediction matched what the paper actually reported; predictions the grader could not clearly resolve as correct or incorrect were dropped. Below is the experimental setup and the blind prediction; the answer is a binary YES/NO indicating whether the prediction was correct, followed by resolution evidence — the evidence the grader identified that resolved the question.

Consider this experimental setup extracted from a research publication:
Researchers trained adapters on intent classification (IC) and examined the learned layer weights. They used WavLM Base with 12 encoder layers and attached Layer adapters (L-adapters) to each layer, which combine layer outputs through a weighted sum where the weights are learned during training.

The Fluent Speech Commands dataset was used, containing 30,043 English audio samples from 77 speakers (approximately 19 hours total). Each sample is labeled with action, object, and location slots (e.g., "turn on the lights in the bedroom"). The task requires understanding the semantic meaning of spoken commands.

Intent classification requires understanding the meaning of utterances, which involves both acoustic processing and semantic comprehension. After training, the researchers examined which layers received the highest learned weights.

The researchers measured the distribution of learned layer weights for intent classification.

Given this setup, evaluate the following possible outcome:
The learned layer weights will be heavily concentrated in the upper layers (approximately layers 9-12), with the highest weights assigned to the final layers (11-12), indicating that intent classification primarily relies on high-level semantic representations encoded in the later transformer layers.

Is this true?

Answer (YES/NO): NO